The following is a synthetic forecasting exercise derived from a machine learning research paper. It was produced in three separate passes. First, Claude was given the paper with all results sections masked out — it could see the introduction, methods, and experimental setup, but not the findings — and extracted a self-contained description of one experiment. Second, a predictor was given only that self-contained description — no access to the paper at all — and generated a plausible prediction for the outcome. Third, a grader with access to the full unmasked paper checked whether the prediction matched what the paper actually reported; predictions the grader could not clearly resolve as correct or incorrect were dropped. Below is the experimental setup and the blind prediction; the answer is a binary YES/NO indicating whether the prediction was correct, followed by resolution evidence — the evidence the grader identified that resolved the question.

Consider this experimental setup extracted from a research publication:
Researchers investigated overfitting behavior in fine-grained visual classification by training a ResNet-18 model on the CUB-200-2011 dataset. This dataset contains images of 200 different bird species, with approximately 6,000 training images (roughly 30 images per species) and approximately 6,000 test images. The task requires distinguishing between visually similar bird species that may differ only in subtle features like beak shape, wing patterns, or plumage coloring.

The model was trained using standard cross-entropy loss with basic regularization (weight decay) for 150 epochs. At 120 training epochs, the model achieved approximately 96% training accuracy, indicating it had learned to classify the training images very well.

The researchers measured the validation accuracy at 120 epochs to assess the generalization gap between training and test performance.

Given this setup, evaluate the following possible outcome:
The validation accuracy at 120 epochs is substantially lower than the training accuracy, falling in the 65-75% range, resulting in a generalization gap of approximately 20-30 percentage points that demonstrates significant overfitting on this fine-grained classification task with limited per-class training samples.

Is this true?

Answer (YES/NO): NO